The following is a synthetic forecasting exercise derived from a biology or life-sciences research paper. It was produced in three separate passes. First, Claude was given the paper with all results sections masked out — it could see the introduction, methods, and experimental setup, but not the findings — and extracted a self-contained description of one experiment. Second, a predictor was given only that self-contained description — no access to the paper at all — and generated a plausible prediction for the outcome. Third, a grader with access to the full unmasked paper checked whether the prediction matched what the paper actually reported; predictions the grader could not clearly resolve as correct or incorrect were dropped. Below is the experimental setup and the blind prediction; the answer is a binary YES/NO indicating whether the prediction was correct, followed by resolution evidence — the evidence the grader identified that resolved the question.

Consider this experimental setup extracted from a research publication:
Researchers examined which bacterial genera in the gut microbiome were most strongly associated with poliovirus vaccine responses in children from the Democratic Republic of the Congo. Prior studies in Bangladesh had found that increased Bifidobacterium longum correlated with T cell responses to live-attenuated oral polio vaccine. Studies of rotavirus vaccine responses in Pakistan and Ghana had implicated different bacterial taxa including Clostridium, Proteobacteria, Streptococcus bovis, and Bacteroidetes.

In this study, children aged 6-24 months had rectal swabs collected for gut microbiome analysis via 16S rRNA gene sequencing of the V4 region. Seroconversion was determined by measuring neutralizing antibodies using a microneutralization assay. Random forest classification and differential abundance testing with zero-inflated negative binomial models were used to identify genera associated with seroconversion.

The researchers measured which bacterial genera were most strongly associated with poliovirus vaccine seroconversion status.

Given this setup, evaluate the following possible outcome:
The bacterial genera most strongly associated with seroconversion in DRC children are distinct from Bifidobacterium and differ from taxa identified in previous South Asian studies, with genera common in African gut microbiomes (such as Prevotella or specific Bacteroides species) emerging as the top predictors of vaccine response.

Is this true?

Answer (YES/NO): NO